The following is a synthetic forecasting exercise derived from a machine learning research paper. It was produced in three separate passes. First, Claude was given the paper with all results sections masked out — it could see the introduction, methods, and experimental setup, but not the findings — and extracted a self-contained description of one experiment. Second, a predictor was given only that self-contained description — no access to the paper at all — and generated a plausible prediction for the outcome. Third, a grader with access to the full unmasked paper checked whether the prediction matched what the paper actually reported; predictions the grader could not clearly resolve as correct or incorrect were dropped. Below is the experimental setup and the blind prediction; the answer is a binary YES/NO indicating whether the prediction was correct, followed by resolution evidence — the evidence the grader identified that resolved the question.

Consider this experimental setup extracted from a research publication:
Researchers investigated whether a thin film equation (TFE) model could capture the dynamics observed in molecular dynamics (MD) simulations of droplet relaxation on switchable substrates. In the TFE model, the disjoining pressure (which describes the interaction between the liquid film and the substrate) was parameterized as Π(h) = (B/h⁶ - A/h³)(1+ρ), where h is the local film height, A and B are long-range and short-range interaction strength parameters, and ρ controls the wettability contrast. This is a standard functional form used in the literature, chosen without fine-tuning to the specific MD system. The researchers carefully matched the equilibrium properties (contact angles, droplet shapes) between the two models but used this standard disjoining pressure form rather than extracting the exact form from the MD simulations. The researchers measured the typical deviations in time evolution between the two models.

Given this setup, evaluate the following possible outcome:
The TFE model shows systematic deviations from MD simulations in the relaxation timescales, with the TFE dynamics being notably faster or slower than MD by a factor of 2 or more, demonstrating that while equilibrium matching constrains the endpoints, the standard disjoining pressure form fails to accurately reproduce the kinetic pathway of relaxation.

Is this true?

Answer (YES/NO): NO